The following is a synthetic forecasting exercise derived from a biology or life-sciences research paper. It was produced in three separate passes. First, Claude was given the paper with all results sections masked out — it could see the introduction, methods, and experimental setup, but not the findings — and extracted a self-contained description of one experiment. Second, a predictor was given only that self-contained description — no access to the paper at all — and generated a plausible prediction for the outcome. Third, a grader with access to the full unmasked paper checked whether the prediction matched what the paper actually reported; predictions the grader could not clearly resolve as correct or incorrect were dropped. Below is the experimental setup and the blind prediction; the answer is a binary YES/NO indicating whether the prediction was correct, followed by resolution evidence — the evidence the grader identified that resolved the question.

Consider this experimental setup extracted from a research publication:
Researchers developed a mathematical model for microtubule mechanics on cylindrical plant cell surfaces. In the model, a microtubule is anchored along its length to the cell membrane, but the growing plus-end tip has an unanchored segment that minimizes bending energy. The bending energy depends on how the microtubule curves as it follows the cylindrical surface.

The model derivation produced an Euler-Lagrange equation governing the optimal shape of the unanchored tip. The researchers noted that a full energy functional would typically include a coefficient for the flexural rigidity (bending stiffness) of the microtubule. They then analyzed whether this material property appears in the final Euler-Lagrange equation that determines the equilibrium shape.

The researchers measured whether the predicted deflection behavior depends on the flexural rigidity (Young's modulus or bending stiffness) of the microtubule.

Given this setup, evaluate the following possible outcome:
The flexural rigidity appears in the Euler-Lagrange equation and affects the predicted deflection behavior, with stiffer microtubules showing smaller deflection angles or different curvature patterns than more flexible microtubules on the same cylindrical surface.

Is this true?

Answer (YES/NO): NO